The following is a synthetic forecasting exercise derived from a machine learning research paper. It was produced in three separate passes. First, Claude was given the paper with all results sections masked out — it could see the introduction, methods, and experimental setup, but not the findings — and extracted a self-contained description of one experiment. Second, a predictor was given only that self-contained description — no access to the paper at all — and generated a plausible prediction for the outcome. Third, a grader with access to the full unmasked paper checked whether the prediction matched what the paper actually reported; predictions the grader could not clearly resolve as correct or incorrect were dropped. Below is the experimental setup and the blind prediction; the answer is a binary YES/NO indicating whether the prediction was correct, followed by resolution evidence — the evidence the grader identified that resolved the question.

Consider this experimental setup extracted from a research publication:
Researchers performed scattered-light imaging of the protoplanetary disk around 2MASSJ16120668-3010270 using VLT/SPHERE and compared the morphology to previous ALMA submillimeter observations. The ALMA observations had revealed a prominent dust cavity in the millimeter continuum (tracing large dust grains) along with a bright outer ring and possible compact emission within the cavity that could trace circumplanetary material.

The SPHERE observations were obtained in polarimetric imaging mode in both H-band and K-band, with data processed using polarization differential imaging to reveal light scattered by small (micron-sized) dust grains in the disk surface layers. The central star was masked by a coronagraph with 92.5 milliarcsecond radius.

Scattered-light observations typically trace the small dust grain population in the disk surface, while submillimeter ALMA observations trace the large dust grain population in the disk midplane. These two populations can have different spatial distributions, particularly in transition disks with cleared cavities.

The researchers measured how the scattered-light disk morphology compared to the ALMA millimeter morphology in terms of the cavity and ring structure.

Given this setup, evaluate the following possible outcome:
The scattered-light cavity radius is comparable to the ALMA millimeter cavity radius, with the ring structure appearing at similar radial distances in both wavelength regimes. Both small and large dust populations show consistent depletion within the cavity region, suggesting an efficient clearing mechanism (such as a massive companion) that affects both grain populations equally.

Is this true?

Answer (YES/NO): NO